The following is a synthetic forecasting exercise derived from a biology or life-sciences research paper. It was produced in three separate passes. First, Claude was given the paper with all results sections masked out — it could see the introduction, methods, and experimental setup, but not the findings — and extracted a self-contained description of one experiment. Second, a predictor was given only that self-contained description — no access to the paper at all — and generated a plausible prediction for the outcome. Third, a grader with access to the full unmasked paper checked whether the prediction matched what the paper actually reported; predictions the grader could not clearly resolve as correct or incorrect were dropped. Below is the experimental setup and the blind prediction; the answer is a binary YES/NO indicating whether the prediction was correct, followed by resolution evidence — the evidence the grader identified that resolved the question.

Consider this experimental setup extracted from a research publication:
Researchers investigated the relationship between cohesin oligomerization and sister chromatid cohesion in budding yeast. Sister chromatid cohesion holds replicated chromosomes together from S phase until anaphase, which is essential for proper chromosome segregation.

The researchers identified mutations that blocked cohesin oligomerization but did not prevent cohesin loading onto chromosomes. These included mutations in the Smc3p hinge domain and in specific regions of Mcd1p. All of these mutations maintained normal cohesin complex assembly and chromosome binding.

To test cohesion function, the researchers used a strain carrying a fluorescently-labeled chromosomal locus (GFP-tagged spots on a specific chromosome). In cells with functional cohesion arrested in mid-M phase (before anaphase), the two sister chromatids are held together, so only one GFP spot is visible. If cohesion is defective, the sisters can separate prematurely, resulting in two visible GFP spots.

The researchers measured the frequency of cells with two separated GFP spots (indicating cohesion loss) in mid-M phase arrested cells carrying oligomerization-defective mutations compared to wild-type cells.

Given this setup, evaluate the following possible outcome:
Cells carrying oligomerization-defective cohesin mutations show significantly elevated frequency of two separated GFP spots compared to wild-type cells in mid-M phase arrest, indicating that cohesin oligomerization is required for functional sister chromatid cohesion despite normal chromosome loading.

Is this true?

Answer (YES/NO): YES